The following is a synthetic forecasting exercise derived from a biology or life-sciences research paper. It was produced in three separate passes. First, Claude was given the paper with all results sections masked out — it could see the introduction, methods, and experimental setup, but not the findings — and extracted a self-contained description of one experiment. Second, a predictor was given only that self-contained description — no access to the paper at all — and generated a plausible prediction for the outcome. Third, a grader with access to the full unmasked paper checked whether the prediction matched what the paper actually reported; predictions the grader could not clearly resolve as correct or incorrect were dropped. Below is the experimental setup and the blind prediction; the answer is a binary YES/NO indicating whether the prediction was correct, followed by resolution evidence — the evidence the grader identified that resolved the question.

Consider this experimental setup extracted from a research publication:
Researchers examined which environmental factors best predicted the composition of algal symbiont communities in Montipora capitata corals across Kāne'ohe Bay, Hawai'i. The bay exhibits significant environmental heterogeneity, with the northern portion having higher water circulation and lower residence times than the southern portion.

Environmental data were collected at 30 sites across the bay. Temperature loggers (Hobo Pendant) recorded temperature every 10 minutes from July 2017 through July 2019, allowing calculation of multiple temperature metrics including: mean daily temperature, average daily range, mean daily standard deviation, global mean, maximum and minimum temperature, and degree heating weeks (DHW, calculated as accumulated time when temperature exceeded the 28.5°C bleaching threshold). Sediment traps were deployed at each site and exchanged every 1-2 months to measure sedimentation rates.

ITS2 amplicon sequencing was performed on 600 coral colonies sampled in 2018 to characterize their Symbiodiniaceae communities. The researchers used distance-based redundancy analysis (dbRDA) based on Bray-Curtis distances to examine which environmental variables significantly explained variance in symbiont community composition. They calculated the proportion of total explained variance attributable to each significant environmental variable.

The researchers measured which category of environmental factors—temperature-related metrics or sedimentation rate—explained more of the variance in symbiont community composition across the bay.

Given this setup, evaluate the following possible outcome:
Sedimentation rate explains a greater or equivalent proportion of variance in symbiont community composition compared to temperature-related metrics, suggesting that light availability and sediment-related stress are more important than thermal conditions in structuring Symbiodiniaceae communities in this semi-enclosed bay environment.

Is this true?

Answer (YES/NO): NO